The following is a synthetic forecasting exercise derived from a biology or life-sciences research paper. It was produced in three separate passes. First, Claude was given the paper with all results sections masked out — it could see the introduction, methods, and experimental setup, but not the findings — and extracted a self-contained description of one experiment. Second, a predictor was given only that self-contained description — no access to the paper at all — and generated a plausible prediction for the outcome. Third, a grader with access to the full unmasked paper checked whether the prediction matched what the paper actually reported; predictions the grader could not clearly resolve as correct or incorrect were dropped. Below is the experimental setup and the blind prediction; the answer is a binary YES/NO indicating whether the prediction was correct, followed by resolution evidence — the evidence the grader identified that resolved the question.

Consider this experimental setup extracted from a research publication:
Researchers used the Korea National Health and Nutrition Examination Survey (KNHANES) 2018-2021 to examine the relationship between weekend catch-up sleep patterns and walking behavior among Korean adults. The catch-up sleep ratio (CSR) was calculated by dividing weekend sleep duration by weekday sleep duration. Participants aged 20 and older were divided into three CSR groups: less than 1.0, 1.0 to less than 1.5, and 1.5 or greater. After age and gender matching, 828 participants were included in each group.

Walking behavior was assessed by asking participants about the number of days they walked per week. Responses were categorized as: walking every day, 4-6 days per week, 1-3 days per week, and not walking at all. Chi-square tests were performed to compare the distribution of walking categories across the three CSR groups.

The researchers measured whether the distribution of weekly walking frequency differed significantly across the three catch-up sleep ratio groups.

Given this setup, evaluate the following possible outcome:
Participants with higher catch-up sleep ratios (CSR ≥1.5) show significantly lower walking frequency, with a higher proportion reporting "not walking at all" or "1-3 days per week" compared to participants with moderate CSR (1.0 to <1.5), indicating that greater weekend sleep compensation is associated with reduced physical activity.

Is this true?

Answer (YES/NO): YES